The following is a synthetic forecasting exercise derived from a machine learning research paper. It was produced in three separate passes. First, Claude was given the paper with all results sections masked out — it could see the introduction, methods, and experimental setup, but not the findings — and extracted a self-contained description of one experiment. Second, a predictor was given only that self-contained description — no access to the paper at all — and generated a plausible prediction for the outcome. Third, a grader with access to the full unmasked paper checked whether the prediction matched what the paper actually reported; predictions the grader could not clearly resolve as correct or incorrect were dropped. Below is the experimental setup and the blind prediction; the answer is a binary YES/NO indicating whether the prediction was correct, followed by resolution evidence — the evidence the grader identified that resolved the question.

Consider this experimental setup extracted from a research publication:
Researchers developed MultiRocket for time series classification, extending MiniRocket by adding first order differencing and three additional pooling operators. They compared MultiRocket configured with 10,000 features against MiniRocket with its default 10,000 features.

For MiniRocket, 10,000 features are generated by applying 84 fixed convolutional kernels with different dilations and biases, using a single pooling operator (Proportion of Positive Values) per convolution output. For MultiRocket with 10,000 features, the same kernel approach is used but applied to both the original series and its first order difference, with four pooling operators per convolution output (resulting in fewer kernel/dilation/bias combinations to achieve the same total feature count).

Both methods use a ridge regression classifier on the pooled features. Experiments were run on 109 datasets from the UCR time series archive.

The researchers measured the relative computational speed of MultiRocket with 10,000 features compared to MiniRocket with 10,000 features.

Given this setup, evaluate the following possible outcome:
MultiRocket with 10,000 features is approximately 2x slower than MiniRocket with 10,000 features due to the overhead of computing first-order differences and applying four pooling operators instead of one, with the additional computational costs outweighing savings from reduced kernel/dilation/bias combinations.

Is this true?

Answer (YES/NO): YES